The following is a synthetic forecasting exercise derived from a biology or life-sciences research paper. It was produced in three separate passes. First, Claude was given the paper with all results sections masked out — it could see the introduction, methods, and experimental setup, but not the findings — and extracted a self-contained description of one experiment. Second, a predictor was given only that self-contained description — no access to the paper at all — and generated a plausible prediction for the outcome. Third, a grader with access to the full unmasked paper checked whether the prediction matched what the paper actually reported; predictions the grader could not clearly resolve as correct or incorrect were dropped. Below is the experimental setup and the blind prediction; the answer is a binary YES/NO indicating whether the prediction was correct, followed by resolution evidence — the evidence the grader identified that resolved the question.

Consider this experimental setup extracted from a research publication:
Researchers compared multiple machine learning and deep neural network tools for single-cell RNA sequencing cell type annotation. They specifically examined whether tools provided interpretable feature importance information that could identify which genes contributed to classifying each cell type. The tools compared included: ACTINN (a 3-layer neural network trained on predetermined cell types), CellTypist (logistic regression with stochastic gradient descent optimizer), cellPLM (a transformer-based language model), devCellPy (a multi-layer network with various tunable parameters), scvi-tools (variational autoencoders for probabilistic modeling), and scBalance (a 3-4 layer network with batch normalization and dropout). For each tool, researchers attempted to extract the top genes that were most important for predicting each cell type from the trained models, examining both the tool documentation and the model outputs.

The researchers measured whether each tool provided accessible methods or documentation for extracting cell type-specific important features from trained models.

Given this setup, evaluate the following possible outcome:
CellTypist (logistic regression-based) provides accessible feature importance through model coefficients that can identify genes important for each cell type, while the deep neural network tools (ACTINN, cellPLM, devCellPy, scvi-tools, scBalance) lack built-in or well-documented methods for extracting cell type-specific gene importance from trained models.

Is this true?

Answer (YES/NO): NO